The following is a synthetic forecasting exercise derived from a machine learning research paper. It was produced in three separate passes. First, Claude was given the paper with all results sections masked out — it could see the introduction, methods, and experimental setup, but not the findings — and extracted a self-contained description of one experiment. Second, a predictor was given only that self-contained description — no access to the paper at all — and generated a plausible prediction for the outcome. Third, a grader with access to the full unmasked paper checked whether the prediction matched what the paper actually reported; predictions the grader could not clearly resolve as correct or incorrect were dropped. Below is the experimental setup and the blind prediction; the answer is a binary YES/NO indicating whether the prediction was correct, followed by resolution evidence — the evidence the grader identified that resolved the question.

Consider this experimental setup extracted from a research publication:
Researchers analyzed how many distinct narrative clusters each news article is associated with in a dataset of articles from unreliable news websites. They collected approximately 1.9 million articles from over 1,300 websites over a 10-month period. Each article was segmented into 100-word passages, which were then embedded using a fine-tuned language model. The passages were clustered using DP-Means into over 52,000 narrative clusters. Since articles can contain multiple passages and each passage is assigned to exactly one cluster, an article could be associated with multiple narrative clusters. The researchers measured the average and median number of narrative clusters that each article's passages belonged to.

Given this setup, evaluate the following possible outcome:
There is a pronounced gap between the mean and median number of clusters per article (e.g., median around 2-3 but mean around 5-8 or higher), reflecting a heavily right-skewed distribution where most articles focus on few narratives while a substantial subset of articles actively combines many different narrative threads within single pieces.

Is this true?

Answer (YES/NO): NO